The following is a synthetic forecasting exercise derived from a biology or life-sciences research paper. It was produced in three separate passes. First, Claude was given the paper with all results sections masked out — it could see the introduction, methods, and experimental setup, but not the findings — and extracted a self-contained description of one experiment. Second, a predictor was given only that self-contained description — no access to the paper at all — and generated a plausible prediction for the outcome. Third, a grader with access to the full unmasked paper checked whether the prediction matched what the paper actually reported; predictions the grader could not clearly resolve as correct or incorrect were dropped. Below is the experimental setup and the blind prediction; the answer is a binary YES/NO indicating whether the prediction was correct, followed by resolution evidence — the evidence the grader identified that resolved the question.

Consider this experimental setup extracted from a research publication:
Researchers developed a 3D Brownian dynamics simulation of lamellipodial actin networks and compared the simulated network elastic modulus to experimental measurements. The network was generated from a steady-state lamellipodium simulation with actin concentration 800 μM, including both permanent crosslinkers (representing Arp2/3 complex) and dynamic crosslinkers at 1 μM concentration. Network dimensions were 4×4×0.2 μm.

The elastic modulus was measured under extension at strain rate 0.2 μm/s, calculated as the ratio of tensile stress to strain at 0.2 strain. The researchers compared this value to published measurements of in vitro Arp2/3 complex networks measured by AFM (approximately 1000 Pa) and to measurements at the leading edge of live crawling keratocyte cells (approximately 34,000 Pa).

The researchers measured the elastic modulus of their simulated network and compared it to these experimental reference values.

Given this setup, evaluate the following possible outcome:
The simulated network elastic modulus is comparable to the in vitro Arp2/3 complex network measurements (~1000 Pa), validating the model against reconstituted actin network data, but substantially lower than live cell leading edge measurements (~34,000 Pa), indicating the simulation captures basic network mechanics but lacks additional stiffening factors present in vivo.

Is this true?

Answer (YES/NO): YES